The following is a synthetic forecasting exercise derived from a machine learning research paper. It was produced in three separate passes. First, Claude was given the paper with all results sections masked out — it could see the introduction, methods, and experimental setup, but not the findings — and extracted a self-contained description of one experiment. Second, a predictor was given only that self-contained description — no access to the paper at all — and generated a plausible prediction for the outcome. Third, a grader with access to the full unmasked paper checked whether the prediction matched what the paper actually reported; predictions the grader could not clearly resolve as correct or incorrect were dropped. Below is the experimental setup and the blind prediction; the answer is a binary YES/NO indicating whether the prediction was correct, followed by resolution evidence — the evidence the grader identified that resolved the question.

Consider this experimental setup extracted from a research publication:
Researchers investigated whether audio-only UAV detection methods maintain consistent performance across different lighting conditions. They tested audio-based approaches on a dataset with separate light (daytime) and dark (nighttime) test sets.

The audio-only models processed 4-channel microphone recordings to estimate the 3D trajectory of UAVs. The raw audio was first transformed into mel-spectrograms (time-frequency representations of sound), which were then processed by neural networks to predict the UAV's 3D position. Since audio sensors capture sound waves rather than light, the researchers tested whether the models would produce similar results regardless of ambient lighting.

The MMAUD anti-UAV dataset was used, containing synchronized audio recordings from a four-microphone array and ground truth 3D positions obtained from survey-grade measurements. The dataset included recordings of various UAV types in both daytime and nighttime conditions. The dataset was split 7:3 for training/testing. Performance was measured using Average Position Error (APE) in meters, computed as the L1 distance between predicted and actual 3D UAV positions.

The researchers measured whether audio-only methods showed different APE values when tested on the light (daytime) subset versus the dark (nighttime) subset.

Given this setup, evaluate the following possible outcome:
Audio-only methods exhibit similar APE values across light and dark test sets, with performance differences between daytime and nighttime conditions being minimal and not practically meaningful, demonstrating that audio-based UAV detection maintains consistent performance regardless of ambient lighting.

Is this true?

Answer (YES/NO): YES